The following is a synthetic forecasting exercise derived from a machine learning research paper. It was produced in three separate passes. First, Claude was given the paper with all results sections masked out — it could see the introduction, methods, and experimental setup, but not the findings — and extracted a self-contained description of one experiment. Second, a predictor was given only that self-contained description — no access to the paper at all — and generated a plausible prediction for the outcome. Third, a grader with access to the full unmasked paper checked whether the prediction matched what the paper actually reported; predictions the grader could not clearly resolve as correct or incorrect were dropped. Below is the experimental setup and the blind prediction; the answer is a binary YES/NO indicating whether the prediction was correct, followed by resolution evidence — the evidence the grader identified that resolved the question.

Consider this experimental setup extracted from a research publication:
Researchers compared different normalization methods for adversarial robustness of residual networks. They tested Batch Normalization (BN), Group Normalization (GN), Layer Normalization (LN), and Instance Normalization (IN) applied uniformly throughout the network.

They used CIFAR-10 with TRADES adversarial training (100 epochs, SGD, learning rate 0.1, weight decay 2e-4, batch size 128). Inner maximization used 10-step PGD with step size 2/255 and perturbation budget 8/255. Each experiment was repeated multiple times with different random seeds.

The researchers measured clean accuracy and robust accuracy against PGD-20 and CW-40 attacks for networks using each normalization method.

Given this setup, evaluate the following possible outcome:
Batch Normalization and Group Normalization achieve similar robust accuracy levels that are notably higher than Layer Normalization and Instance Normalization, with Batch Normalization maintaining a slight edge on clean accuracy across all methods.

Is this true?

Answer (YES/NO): NO